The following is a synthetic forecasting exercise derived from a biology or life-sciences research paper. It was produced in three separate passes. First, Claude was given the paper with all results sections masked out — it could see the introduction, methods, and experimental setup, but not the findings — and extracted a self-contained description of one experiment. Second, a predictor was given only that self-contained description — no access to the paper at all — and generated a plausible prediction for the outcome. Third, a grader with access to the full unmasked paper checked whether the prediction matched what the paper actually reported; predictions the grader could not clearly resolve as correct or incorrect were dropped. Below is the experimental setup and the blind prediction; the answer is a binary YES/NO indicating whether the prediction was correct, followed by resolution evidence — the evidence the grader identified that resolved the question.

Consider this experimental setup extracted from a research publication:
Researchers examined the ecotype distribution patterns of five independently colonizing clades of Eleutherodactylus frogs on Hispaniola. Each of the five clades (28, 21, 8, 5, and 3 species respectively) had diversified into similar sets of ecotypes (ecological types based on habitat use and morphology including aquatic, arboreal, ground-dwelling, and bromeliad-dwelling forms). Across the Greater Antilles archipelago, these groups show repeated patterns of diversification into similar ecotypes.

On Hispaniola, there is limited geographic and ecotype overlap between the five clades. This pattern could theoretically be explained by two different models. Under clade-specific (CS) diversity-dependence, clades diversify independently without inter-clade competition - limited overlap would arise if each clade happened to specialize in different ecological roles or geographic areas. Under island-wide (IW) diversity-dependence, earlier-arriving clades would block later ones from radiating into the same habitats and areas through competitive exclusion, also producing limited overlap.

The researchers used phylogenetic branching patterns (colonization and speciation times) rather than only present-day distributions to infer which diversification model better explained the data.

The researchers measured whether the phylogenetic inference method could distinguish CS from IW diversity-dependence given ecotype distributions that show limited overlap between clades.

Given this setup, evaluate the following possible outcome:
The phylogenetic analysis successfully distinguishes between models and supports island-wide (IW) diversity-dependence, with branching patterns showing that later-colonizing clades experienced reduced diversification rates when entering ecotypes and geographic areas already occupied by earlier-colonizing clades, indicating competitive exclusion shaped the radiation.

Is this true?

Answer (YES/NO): NO